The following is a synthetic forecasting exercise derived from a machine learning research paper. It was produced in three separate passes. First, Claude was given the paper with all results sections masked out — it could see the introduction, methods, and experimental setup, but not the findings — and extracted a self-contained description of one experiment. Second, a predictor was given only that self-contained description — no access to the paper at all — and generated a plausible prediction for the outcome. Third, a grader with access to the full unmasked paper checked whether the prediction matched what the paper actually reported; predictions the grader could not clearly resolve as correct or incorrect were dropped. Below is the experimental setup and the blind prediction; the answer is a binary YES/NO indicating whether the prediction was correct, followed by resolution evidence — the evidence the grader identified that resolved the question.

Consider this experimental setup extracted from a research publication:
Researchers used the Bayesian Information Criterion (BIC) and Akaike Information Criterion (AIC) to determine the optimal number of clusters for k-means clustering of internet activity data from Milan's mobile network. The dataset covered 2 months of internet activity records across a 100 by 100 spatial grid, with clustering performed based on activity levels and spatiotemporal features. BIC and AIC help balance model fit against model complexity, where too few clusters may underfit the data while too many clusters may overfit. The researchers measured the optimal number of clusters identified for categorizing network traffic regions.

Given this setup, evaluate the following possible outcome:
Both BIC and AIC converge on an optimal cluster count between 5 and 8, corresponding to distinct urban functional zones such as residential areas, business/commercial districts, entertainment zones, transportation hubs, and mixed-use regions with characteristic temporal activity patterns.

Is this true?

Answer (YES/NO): NO